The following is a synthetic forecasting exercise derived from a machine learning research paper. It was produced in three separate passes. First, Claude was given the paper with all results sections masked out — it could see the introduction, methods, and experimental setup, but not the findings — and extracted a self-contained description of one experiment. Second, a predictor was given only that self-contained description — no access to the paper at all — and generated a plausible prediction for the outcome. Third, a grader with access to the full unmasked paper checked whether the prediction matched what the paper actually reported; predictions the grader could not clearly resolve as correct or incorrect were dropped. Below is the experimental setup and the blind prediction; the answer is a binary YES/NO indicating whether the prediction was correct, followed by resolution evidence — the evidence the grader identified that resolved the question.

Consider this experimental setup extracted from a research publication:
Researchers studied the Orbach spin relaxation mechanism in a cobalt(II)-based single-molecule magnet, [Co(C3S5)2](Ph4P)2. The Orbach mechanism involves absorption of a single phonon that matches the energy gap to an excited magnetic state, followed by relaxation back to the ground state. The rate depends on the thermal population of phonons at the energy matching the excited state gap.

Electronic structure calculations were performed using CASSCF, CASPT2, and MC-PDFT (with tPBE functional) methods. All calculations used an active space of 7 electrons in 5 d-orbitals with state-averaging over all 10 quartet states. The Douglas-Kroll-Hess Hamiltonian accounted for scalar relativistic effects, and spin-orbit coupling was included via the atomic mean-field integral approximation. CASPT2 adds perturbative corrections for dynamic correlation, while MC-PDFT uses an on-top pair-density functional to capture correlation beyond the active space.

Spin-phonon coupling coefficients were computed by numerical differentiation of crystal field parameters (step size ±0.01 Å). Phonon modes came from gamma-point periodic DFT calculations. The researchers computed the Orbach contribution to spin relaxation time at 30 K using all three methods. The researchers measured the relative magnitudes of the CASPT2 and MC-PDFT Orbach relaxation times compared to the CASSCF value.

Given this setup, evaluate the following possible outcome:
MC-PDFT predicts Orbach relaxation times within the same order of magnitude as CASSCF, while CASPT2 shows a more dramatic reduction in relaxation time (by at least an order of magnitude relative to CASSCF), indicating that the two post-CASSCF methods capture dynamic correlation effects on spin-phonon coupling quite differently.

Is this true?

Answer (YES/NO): NO